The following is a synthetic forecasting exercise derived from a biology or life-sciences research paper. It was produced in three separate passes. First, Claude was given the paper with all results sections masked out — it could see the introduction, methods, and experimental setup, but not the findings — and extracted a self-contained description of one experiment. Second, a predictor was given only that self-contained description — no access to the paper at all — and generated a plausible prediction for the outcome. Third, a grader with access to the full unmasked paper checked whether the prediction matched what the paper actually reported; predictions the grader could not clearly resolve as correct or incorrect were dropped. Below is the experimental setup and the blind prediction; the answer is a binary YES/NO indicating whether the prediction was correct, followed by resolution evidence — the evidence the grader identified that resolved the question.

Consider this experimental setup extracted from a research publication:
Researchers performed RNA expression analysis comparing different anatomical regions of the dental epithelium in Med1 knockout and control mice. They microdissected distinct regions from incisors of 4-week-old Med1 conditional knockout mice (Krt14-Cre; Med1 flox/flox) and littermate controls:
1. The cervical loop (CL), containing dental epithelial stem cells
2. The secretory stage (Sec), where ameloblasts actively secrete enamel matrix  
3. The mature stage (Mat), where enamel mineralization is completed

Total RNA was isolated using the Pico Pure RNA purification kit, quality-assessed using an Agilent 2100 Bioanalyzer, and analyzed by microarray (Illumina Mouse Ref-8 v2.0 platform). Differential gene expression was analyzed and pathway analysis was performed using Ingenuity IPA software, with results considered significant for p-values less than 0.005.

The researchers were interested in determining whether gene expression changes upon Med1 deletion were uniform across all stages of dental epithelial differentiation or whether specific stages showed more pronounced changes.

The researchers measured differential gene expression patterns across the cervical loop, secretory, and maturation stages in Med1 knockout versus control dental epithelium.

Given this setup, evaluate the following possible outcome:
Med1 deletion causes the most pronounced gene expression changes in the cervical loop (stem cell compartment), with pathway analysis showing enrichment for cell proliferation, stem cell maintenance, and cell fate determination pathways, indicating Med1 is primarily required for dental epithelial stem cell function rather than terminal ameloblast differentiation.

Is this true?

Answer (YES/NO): NO